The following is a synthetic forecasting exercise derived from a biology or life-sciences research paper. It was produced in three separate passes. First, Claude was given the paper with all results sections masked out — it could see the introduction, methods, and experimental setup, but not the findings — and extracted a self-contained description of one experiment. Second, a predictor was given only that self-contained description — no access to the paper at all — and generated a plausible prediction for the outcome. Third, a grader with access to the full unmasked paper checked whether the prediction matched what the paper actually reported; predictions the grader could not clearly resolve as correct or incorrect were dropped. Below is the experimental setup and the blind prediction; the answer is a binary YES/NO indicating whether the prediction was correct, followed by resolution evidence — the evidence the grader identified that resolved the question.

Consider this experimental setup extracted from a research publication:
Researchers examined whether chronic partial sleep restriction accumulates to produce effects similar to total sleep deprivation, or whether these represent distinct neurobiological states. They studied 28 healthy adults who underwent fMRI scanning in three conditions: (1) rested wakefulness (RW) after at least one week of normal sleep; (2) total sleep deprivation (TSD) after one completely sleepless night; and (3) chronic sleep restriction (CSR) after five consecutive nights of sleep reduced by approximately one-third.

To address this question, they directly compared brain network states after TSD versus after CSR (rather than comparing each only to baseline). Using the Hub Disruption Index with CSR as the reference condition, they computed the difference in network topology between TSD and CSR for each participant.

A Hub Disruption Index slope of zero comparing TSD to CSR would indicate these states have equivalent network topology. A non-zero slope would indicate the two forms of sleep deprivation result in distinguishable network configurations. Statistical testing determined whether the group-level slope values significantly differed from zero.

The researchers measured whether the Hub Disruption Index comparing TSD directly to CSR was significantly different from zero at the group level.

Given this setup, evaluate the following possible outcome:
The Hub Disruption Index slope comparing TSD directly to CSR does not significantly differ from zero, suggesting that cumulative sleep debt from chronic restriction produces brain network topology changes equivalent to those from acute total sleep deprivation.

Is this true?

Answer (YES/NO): NO